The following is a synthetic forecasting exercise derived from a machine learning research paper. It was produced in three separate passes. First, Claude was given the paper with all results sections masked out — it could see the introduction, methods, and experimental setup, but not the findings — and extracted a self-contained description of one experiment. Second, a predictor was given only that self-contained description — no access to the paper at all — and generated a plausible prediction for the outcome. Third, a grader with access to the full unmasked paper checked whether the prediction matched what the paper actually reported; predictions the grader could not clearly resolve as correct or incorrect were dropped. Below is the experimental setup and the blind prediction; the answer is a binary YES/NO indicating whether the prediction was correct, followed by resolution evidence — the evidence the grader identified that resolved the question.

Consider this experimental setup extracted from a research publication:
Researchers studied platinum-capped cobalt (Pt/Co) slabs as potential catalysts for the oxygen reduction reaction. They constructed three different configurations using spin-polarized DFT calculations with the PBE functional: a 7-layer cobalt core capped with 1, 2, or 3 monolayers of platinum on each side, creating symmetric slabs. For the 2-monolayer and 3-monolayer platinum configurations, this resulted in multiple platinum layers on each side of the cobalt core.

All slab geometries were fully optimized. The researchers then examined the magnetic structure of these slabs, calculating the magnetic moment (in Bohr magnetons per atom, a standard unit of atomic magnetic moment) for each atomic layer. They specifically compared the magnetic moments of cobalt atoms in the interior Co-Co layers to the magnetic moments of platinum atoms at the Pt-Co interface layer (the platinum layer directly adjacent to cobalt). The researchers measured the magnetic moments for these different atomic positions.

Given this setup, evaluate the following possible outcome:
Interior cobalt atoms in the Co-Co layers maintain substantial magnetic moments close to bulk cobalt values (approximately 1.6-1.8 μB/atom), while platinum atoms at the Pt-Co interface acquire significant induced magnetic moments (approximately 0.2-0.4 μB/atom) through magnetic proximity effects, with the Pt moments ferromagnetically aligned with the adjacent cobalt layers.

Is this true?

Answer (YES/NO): NO